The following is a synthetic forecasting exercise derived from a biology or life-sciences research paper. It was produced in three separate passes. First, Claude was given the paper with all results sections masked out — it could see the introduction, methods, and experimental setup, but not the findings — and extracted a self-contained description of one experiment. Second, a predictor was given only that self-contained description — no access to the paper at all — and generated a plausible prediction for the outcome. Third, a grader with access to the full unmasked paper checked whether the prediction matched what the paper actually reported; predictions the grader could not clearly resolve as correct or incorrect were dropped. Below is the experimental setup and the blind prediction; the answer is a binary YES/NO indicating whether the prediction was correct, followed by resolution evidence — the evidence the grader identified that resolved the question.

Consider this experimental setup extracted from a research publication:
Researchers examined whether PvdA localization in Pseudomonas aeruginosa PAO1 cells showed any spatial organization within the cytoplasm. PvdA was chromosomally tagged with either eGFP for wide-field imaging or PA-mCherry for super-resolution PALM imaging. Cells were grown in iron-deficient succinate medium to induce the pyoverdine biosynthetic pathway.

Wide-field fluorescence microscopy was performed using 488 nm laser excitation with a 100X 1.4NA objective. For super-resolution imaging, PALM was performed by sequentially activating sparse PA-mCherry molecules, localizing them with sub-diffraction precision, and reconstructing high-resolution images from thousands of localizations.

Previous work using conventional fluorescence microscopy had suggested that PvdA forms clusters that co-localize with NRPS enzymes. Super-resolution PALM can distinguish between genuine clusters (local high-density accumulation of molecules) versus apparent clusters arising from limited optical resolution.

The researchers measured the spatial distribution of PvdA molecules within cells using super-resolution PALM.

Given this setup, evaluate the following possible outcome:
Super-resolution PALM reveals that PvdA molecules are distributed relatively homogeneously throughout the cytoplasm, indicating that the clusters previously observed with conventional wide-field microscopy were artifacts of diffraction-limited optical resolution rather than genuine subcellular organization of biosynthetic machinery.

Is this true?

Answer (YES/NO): YES